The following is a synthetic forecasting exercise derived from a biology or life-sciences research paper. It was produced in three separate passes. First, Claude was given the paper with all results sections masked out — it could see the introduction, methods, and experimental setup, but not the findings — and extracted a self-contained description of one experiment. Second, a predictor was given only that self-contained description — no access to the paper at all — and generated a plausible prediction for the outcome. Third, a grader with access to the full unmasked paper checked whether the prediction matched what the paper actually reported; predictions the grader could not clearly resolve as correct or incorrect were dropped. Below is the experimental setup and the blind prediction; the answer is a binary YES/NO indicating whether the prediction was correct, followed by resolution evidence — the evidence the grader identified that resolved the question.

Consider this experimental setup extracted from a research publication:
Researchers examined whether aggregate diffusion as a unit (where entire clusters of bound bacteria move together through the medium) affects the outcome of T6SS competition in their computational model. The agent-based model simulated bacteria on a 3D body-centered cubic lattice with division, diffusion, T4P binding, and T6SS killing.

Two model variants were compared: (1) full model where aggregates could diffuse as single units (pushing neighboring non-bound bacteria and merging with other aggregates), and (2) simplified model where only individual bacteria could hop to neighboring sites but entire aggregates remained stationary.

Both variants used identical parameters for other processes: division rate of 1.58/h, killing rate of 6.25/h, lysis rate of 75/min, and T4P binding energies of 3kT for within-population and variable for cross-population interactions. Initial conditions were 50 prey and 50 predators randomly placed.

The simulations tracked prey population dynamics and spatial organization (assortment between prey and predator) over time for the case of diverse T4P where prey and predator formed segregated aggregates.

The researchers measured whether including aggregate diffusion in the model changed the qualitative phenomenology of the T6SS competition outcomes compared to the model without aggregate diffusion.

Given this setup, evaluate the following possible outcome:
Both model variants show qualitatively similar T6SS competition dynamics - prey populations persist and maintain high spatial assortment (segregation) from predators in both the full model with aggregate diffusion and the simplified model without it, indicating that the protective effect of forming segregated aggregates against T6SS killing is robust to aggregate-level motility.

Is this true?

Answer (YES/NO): YES